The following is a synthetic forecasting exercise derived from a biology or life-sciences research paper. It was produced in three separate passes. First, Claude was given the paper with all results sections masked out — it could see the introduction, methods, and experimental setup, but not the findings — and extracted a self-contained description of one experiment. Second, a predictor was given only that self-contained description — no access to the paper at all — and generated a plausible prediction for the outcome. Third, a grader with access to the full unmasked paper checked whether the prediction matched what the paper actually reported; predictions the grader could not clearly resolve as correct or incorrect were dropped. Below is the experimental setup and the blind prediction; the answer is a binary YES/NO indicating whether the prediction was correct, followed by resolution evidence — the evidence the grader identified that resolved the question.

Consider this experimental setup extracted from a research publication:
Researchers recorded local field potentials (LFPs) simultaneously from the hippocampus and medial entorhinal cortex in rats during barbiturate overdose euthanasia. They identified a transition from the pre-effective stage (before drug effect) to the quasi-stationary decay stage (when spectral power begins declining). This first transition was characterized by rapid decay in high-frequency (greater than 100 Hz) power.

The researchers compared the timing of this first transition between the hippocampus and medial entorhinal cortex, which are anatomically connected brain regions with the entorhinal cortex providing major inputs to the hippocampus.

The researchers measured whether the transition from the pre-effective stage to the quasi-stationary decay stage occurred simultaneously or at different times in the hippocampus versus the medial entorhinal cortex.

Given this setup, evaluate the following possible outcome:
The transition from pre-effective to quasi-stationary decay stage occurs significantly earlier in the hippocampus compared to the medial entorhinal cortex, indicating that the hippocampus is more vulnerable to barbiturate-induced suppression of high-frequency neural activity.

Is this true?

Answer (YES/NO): NO